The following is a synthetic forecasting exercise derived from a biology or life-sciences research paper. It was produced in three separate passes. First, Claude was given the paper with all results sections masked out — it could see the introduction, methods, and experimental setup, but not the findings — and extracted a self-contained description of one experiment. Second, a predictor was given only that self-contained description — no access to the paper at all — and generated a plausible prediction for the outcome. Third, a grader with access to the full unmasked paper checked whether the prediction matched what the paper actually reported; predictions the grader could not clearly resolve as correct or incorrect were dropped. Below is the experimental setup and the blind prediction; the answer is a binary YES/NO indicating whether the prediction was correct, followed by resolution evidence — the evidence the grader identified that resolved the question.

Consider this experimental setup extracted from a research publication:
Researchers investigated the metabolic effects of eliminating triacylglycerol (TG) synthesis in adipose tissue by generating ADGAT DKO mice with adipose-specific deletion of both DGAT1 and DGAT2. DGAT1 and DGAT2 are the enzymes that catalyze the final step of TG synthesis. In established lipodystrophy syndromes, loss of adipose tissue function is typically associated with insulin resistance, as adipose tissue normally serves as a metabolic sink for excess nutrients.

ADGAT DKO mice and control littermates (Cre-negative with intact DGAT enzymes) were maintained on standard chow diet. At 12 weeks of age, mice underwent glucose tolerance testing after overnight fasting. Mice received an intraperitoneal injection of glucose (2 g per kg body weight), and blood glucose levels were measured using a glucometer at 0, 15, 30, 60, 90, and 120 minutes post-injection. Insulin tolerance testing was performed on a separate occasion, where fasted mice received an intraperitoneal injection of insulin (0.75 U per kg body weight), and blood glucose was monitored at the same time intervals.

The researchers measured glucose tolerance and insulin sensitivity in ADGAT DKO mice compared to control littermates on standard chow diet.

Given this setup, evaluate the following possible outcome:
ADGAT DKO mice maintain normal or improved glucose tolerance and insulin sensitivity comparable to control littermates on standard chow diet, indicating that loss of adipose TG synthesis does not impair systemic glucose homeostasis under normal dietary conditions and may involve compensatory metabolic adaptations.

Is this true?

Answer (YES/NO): YES